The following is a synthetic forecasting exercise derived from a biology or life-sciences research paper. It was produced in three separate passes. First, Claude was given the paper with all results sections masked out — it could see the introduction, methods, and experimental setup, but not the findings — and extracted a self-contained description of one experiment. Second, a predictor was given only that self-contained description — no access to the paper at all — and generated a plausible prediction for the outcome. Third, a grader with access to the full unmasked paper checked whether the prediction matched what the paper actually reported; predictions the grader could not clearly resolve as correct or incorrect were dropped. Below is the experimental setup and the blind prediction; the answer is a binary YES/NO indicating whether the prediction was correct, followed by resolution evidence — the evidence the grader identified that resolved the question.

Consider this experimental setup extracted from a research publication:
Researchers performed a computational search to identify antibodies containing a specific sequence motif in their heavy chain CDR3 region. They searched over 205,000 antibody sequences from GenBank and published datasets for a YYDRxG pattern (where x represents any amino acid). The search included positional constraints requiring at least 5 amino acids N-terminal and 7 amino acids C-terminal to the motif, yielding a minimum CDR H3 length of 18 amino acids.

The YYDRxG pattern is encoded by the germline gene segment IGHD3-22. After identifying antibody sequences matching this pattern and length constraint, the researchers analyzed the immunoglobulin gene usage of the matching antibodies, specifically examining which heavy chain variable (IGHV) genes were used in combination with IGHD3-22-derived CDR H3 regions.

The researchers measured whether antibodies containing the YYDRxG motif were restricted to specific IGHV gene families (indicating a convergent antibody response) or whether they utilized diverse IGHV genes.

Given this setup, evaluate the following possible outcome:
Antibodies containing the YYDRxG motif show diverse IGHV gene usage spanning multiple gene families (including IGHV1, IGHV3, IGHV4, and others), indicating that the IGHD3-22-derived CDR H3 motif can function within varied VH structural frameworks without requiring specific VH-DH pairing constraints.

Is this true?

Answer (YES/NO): YES